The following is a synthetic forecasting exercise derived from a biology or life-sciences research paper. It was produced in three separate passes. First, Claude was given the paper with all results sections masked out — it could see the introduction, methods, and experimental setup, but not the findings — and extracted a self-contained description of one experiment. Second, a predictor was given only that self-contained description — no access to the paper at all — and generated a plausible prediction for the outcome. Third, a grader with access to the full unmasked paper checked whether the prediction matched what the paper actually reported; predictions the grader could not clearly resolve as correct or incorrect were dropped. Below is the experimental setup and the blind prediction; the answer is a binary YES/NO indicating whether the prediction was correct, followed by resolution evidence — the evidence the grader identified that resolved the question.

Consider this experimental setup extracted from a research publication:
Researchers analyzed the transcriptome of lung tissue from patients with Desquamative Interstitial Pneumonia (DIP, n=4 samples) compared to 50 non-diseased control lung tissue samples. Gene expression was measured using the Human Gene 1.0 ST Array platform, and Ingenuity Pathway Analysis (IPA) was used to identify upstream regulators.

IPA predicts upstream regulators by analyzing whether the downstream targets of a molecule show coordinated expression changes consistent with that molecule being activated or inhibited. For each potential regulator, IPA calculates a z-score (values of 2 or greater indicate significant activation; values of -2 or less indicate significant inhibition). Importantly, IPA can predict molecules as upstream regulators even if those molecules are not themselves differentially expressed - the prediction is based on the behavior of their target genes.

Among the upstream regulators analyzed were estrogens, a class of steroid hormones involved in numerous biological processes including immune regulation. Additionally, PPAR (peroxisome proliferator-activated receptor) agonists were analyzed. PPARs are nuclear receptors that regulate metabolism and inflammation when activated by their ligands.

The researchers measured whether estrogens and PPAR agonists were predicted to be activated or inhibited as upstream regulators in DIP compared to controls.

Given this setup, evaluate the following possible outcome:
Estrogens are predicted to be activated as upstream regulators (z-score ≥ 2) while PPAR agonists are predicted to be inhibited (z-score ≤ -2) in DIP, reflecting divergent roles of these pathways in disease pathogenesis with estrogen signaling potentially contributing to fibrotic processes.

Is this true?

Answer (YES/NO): NO